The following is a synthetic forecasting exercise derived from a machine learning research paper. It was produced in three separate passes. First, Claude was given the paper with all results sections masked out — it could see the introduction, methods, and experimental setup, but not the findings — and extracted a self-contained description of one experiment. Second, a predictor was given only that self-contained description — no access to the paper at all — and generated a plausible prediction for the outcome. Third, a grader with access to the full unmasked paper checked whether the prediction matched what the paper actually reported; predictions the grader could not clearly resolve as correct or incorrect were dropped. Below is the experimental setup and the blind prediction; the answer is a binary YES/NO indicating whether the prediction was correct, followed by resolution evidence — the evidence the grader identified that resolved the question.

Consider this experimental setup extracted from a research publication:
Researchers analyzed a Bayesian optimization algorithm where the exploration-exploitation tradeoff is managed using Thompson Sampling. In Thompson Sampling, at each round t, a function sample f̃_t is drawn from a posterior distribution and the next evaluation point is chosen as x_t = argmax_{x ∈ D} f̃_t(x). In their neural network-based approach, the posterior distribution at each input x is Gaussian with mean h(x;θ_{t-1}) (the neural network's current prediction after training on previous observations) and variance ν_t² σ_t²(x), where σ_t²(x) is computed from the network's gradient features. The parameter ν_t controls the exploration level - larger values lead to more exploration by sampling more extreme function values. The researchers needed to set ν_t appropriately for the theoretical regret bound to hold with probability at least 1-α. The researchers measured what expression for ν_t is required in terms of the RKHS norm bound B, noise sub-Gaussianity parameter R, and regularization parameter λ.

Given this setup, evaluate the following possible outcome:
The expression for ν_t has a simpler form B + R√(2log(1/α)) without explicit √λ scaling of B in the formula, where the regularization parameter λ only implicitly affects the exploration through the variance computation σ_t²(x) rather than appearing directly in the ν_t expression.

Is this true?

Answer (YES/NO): NO